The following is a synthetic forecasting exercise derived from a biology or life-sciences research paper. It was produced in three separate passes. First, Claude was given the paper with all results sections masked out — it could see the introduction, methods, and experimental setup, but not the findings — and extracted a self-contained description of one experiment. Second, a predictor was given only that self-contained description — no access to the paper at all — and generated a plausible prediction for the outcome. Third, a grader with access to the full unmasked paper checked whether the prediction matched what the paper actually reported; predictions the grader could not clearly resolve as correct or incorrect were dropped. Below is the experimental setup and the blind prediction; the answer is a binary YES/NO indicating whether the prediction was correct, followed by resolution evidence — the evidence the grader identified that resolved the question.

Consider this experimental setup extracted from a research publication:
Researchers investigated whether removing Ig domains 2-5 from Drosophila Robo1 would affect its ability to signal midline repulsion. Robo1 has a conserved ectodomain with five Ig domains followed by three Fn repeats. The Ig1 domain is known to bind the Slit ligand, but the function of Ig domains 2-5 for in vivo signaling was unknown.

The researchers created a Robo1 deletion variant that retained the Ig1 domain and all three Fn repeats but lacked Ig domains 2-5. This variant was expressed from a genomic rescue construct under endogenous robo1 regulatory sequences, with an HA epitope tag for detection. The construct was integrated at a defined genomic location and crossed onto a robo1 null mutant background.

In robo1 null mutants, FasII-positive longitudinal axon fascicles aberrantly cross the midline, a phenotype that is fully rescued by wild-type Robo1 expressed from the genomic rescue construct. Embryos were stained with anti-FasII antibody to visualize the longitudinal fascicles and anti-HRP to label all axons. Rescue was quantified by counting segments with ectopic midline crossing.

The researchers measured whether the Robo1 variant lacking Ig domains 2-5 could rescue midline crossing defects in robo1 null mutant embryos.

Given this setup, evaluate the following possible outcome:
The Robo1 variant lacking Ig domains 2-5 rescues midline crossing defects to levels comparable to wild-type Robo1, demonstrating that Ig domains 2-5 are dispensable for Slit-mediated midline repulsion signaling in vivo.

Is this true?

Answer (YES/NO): YES